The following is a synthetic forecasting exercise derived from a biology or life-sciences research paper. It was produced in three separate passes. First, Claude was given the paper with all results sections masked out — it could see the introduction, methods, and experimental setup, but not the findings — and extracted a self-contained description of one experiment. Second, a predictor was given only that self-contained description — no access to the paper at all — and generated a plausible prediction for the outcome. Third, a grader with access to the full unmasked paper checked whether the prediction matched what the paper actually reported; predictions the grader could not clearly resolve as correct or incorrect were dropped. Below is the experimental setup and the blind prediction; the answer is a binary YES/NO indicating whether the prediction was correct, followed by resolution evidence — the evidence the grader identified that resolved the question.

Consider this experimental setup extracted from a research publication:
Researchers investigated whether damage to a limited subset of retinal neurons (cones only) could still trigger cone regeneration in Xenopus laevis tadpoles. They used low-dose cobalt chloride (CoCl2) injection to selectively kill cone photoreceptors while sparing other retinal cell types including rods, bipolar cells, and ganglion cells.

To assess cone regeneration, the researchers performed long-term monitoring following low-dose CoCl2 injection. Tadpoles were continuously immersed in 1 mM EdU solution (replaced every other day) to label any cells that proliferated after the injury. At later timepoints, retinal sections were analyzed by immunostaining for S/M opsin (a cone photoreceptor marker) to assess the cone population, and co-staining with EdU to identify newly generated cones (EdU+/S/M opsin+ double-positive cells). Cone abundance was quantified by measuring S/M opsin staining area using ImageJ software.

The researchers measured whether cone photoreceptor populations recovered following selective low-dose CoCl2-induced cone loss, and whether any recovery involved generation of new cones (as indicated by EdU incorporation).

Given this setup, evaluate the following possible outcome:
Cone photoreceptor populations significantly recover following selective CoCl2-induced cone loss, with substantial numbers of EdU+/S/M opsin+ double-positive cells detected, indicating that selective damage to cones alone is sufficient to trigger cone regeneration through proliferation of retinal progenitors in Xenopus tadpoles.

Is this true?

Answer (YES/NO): NO